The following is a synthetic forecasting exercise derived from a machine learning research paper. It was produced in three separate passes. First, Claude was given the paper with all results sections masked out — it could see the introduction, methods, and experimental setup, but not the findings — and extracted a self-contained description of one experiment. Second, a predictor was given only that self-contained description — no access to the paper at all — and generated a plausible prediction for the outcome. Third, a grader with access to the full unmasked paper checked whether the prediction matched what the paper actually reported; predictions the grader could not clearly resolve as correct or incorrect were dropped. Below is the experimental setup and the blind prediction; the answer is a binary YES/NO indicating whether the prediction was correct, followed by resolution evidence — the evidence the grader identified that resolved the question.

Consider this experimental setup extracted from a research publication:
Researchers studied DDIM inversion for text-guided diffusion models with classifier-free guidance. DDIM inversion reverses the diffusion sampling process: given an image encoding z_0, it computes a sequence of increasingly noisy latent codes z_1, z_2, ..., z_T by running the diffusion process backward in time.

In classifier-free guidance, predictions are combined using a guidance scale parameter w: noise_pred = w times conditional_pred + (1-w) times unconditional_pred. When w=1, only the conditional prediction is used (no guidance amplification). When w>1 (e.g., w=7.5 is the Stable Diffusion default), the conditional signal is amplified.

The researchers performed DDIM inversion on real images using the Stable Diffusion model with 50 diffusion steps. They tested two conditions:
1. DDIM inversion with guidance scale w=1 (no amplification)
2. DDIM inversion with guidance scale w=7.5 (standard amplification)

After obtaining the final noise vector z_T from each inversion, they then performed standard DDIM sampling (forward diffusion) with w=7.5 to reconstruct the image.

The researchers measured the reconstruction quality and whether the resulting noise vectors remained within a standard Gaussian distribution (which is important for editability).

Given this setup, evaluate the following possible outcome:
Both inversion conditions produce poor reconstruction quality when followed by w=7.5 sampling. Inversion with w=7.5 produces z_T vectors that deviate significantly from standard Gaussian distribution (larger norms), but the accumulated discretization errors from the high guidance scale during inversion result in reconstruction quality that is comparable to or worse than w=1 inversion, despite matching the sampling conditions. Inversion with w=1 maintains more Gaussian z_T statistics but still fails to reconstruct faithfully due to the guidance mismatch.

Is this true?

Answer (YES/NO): YES